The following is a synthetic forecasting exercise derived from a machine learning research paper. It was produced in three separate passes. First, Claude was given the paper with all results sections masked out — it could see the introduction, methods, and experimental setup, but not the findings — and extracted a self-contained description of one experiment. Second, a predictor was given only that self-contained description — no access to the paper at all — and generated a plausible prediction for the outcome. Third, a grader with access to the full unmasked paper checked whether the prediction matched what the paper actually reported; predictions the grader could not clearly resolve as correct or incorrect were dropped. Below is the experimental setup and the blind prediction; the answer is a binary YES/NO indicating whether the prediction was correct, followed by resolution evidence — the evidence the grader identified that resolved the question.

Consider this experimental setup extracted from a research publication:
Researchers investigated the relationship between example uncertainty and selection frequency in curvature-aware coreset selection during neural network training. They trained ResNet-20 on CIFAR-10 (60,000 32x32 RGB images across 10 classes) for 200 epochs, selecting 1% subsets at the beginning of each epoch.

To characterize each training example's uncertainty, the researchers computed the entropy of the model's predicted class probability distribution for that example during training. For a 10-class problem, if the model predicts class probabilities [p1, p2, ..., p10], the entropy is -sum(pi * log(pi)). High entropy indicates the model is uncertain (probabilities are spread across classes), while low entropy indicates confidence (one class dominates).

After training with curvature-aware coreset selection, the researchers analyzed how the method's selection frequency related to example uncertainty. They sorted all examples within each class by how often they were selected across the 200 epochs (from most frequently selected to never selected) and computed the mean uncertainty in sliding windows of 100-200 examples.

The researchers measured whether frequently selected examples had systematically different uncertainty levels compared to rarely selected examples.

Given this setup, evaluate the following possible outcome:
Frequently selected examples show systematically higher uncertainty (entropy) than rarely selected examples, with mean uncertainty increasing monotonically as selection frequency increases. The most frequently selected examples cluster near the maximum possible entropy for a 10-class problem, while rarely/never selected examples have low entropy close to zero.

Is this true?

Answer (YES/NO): NO